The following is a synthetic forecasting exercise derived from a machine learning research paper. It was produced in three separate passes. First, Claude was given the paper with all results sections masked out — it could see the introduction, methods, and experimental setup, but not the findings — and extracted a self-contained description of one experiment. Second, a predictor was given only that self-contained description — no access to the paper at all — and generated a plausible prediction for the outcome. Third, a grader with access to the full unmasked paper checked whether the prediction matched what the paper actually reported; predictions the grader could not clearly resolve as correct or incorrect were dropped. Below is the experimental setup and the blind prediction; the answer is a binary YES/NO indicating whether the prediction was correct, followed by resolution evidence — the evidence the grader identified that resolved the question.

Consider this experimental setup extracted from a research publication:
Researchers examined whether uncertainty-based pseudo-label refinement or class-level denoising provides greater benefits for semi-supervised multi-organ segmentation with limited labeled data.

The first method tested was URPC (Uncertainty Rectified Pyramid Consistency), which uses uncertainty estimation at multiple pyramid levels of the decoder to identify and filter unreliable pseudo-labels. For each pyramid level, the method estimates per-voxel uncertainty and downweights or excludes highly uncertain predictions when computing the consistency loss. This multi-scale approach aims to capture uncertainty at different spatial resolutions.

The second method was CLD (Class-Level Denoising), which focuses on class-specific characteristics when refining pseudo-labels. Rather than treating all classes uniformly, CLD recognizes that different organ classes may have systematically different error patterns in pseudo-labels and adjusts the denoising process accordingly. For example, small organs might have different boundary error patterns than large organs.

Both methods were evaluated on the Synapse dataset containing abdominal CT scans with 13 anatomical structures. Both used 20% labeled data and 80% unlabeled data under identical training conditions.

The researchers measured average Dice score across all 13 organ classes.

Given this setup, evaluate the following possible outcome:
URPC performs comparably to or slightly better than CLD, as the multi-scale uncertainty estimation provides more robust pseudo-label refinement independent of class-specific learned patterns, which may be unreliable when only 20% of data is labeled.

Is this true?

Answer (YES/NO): NO